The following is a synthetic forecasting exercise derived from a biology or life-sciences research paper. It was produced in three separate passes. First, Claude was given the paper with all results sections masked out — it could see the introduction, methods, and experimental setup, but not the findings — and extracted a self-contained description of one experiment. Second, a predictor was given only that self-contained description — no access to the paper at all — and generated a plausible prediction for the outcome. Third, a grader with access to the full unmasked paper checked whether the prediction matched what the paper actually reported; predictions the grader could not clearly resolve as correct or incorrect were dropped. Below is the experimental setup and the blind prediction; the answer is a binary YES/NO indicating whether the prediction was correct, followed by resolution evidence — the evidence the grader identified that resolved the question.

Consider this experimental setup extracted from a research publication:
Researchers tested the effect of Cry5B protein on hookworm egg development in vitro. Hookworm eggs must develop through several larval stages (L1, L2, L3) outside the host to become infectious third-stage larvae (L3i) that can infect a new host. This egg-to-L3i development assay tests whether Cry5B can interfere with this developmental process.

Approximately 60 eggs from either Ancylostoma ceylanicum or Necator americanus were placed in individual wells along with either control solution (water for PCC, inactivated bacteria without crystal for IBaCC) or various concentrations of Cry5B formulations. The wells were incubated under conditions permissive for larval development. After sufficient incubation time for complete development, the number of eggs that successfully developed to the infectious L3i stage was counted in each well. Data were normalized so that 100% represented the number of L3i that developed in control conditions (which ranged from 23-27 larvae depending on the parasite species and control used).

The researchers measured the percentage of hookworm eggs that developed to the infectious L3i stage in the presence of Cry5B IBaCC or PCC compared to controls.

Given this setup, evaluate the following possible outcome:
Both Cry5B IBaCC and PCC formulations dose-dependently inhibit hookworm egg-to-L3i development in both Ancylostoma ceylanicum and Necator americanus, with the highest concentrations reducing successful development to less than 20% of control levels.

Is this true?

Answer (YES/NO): YES